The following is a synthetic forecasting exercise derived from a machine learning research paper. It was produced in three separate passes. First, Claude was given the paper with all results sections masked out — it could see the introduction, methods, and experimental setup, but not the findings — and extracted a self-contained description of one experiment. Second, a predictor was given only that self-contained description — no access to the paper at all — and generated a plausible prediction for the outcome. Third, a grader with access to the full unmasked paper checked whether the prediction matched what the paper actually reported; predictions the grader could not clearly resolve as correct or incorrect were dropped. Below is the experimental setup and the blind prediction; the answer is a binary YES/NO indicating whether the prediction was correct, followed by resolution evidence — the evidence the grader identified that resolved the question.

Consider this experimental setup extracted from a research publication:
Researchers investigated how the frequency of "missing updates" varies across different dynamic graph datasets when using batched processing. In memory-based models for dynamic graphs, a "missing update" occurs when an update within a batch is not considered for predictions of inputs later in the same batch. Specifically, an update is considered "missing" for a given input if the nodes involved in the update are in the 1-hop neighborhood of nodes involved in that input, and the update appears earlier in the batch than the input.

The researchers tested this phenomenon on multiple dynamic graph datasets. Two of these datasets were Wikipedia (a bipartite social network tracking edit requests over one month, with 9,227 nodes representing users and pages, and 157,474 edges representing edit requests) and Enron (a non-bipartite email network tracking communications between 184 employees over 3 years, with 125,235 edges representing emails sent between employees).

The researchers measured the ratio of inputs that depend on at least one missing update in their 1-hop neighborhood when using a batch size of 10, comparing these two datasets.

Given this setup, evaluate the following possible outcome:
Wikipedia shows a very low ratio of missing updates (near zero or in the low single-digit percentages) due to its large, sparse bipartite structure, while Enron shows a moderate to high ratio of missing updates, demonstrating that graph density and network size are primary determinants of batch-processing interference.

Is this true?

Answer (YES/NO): NO